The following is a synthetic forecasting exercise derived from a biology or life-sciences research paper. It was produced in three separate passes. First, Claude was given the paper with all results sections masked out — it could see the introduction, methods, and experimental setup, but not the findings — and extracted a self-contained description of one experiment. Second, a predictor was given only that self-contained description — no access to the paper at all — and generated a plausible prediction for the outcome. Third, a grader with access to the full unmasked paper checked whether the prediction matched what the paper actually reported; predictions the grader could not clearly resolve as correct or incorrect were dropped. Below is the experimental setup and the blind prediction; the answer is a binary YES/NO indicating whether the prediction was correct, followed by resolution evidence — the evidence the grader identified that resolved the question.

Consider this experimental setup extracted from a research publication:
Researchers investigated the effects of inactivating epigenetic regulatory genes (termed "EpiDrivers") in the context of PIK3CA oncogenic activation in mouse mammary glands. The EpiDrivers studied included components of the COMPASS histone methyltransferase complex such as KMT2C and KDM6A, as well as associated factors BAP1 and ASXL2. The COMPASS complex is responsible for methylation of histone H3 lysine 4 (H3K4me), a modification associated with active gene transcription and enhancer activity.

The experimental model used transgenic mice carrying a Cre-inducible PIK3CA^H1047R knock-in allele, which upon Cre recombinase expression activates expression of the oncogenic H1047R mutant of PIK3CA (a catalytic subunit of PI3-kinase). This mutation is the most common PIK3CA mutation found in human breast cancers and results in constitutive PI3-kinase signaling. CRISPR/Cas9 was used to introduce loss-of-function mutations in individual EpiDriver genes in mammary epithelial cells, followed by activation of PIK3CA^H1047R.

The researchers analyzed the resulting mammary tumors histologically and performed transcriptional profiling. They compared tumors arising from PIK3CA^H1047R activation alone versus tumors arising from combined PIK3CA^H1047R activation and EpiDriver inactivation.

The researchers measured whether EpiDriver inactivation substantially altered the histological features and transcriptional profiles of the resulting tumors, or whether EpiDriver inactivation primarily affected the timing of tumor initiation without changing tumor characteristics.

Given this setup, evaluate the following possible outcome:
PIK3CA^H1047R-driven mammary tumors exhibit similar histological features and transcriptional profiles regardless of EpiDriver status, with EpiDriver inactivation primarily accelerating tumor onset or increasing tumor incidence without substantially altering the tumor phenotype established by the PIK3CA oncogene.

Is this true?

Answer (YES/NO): YES